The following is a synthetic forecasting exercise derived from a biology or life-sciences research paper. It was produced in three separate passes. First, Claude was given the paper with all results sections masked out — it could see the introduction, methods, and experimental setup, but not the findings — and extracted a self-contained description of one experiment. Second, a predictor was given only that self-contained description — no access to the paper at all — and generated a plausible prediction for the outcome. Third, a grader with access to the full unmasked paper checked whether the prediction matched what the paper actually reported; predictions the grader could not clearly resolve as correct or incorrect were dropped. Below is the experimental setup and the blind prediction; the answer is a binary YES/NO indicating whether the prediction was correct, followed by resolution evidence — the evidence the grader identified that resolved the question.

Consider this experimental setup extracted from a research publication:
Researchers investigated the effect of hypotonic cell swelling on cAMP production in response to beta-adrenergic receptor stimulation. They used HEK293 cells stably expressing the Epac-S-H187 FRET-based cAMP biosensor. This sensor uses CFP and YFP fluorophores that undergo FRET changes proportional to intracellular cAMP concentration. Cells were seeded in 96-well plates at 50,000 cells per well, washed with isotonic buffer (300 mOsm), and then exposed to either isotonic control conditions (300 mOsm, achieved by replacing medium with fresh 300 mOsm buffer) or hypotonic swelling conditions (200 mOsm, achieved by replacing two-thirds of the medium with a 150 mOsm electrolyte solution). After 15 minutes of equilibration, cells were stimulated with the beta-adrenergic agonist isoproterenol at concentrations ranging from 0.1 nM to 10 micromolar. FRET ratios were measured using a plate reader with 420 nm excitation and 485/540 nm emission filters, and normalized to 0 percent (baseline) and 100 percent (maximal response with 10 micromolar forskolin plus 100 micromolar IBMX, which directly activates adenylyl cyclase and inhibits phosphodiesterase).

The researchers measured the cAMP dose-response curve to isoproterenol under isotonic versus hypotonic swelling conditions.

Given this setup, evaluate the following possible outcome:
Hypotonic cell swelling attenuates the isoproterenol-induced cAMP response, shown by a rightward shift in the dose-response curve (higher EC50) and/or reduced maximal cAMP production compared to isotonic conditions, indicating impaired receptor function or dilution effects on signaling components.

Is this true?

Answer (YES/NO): NO